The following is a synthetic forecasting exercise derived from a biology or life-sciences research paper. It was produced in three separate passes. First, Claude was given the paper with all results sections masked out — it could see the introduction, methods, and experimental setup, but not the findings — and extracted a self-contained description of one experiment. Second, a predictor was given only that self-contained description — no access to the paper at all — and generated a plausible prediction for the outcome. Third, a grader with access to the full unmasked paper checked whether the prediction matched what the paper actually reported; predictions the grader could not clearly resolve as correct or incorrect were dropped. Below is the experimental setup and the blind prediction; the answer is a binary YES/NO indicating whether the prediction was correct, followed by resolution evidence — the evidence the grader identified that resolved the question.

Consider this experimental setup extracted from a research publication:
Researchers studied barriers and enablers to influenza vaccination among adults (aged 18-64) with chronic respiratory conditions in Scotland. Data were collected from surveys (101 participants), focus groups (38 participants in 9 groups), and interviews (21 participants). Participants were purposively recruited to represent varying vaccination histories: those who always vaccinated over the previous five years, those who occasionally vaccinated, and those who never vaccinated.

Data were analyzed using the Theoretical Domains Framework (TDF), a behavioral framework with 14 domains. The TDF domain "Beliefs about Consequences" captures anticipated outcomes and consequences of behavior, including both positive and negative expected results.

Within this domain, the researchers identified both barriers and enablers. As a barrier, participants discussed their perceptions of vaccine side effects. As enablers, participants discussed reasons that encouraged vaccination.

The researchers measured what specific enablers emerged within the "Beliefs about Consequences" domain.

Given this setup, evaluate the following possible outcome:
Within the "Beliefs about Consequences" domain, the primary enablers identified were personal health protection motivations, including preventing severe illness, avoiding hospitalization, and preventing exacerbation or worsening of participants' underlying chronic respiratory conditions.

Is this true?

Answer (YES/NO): NO